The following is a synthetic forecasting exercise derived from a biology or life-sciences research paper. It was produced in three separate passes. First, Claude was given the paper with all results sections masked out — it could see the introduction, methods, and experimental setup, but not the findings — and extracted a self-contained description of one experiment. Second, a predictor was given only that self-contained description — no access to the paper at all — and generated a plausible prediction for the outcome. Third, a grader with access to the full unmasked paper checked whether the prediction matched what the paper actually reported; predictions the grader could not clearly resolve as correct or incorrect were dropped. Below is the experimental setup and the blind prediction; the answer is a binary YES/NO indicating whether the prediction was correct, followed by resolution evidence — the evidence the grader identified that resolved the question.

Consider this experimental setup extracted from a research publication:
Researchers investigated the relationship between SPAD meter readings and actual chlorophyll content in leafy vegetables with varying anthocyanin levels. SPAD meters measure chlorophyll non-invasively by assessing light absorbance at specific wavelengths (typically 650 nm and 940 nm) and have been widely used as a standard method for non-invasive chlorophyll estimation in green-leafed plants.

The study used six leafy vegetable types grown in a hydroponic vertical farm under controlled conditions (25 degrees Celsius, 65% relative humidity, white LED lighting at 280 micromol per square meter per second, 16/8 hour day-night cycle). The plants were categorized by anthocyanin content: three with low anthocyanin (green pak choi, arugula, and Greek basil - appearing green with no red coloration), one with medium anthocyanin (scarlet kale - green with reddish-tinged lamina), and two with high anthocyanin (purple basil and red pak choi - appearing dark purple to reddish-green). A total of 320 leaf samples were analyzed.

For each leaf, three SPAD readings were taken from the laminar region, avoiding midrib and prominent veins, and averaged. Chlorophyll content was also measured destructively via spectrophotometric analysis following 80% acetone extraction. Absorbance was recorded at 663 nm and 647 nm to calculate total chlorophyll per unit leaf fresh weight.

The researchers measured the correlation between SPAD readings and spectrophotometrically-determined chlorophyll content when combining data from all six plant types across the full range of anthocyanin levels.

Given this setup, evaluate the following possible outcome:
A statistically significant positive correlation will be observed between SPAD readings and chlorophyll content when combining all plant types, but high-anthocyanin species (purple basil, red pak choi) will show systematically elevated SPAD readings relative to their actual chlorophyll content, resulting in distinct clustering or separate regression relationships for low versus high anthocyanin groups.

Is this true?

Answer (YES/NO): NO